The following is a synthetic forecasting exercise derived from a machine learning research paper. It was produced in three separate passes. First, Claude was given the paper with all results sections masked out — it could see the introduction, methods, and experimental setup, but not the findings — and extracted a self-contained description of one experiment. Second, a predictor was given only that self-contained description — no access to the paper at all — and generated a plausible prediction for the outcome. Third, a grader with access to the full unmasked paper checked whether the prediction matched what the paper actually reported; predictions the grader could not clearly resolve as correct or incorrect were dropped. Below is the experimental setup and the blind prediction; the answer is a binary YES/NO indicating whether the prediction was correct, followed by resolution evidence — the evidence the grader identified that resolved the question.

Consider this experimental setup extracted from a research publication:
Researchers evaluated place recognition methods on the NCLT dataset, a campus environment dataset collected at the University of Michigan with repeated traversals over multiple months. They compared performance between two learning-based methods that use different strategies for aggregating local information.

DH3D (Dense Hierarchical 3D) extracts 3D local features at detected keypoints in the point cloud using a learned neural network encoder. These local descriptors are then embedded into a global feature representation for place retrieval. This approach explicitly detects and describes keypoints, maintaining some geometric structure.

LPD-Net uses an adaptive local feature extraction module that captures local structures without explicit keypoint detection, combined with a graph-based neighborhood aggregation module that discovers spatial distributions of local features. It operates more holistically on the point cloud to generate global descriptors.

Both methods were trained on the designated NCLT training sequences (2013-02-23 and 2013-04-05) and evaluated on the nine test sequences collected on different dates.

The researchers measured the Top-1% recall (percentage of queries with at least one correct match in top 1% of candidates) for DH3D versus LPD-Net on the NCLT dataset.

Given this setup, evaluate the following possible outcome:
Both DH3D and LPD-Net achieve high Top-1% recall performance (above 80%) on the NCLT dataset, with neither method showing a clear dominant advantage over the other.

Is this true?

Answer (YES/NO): NO